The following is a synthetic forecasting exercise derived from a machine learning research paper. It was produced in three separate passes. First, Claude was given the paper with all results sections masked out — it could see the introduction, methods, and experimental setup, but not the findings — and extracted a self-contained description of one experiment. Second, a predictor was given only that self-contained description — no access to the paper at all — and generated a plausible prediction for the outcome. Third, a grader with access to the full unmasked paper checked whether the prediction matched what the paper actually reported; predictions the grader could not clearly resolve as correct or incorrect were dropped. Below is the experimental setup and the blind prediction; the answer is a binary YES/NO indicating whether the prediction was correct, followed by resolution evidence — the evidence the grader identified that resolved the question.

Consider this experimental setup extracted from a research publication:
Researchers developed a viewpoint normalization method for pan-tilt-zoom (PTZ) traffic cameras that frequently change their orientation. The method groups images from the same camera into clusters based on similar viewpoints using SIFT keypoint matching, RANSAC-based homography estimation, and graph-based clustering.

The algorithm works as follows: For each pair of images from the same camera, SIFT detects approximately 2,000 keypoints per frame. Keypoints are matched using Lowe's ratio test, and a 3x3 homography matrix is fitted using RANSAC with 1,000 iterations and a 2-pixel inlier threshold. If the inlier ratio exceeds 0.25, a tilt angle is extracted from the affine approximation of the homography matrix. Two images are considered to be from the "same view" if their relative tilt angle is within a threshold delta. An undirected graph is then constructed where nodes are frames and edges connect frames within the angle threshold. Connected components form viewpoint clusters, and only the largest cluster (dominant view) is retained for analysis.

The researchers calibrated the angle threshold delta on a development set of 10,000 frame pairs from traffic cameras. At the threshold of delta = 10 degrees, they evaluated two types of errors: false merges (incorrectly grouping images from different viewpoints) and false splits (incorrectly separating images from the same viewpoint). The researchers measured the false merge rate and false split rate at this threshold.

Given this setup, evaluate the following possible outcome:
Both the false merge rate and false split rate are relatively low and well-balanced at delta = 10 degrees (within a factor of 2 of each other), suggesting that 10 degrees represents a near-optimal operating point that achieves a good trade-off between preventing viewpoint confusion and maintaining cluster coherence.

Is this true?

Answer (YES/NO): YES